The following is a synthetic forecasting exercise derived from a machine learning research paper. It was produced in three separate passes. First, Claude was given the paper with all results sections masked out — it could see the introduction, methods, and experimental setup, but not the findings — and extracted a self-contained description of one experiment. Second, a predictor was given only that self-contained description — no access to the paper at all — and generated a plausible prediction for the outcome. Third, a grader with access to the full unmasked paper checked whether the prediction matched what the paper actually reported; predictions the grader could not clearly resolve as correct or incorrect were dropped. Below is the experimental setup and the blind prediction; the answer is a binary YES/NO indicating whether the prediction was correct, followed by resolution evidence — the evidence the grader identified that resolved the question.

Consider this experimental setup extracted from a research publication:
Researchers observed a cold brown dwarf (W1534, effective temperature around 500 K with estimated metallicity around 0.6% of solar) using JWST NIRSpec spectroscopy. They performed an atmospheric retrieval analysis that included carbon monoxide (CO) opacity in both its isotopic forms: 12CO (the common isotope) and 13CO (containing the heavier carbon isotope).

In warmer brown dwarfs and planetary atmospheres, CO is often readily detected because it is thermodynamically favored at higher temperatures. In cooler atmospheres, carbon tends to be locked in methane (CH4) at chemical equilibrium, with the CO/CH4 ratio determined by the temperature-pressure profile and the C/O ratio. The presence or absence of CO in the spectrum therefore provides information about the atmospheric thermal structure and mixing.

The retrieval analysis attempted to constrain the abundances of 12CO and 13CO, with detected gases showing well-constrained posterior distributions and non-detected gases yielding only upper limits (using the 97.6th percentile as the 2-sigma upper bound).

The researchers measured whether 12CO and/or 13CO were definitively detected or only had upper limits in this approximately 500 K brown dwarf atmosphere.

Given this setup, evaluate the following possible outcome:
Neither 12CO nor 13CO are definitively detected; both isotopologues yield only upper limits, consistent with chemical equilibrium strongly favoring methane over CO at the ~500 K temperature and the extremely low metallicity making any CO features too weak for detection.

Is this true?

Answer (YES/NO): YES